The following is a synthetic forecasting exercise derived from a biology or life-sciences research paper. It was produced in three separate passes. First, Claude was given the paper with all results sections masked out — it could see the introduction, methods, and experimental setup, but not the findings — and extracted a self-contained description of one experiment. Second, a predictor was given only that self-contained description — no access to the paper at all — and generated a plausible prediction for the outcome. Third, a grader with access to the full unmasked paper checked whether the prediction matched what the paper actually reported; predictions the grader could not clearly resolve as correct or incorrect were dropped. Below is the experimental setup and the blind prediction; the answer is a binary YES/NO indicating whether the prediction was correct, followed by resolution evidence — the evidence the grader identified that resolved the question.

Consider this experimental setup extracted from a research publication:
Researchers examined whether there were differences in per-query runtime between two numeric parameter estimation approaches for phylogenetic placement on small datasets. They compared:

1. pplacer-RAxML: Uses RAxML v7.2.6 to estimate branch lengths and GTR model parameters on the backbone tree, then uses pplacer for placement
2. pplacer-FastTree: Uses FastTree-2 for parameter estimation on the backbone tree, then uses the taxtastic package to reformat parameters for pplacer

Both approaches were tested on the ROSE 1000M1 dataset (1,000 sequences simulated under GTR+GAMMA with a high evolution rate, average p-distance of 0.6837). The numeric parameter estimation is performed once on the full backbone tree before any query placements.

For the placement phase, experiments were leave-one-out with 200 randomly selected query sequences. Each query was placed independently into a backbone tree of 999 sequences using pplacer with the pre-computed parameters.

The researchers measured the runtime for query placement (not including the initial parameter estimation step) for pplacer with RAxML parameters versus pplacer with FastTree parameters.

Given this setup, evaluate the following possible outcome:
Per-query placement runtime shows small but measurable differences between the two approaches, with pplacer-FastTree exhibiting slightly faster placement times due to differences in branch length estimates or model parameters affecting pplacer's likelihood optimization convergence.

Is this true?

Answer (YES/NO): NO